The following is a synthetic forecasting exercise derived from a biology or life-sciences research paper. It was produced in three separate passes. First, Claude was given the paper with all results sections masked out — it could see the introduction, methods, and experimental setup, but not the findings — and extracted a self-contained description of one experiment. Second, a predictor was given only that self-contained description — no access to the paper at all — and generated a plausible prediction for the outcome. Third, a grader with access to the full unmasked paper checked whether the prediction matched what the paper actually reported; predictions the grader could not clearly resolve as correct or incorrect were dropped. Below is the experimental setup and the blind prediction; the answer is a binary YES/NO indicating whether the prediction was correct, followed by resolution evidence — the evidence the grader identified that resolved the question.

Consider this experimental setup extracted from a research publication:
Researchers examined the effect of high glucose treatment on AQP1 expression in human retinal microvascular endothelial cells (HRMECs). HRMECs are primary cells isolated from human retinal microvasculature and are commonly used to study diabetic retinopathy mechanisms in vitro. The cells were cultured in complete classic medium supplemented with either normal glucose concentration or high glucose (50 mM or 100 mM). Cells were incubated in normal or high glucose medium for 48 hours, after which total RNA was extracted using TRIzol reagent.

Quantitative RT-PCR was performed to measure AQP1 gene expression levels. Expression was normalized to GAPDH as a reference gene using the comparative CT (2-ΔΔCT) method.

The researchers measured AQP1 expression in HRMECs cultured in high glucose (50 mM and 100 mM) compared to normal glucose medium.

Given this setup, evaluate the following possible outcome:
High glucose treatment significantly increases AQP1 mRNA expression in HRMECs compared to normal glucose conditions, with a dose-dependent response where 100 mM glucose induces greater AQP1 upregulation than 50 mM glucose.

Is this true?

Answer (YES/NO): NO